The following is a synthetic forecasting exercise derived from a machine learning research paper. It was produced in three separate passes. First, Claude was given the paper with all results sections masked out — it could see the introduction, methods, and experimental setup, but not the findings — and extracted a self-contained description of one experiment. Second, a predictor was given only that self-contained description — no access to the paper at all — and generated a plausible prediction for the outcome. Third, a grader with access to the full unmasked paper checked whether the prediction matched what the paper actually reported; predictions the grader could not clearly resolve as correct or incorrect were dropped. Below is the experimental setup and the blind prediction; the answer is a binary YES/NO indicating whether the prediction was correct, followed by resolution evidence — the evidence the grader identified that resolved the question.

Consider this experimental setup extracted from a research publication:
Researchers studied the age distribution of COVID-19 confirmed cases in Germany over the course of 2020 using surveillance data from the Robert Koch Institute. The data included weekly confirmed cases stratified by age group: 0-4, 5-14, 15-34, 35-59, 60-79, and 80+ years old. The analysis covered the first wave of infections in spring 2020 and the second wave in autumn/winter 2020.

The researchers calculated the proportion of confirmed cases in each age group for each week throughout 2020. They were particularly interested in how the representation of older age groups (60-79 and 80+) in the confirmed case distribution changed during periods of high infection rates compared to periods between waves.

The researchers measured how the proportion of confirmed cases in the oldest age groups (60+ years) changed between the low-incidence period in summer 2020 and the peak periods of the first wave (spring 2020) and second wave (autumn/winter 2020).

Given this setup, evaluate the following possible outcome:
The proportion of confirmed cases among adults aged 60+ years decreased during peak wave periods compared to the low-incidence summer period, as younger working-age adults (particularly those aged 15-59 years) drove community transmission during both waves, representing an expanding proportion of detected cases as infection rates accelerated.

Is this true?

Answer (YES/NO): NO